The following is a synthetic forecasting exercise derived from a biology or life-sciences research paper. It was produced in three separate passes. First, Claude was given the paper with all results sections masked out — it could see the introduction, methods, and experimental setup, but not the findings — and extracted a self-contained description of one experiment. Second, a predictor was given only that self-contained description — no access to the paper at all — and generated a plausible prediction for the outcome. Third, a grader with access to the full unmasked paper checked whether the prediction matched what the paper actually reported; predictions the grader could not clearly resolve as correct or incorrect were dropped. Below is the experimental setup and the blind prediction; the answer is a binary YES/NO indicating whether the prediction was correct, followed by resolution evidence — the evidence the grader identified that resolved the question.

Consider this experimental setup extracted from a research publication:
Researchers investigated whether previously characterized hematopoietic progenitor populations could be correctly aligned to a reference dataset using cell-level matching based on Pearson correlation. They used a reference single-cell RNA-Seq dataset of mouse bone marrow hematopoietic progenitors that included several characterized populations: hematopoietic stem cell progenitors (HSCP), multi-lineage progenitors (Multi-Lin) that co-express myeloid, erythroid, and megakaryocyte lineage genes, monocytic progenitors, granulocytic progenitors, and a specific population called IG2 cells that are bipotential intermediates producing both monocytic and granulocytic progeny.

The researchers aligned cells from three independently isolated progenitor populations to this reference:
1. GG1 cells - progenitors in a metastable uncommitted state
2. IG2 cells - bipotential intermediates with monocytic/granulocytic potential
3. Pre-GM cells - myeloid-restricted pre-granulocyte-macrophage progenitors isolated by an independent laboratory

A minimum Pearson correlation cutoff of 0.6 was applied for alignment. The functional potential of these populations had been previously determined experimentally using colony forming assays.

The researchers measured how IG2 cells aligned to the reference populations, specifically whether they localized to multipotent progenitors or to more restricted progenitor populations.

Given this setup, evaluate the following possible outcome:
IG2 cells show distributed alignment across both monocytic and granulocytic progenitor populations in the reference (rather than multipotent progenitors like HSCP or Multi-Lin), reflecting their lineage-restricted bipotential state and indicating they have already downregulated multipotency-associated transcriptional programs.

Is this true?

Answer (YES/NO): NO